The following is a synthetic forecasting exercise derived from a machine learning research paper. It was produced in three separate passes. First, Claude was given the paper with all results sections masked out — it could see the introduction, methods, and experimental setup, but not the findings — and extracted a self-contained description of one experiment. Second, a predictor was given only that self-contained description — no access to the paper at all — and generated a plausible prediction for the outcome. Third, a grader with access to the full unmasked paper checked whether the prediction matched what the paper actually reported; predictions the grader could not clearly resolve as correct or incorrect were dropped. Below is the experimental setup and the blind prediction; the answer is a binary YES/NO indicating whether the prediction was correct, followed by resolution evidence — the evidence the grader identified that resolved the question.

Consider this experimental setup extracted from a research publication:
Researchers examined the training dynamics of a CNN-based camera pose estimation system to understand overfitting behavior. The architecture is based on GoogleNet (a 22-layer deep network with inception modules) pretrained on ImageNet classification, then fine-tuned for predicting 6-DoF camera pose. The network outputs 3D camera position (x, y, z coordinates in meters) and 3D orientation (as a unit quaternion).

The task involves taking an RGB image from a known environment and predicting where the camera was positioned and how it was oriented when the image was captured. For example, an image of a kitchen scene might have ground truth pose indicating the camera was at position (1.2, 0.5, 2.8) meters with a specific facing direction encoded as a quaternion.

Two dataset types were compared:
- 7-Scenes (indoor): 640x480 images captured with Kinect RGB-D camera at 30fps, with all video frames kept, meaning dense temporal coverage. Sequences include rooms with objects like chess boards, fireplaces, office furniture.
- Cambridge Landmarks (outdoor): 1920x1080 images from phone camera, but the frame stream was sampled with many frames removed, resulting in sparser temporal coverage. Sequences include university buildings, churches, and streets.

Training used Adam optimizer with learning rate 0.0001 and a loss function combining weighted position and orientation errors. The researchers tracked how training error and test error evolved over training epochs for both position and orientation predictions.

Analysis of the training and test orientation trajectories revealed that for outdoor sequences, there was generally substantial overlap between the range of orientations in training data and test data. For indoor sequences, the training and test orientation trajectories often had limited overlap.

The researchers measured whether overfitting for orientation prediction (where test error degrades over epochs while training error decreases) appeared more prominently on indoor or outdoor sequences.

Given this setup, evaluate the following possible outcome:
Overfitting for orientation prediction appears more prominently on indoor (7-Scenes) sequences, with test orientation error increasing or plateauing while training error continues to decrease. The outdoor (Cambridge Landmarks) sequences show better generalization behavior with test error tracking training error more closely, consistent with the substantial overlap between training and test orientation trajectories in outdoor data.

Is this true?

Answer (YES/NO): YES